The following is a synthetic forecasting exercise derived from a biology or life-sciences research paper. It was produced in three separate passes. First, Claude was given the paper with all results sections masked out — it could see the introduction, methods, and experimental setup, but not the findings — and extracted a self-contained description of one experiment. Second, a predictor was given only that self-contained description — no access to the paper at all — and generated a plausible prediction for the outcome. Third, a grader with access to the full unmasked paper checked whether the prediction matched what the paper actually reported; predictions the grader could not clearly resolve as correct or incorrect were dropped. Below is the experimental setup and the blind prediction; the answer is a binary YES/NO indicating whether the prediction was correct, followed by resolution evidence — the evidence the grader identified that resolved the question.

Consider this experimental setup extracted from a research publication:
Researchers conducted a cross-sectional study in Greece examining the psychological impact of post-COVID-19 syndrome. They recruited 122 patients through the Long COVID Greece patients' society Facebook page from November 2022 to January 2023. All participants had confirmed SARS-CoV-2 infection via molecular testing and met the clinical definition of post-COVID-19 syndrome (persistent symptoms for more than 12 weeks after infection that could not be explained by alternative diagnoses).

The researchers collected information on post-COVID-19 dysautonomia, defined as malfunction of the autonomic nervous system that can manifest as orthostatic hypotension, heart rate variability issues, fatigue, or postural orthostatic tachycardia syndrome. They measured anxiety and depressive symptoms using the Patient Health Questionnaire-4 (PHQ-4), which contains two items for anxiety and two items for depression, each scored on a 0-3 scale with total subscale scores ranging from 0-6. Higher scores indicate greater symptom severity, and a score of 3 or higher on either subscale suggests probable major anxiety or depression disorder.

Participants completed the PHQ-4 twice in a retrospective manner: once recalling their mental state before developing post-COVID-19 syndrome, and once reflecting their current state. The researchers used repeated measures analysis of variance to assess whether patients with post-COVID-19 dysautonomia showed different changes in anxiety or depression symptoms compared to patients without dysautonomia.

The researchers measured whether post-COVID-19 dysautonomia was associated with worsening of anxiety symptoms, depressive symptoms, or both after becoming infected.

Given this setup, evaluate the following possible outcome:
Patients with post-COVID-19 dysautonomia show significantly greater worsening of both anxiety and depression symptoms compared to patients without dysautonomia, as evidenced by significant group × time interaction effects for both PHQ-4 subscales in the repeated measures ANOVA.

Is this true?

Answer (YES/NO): NO